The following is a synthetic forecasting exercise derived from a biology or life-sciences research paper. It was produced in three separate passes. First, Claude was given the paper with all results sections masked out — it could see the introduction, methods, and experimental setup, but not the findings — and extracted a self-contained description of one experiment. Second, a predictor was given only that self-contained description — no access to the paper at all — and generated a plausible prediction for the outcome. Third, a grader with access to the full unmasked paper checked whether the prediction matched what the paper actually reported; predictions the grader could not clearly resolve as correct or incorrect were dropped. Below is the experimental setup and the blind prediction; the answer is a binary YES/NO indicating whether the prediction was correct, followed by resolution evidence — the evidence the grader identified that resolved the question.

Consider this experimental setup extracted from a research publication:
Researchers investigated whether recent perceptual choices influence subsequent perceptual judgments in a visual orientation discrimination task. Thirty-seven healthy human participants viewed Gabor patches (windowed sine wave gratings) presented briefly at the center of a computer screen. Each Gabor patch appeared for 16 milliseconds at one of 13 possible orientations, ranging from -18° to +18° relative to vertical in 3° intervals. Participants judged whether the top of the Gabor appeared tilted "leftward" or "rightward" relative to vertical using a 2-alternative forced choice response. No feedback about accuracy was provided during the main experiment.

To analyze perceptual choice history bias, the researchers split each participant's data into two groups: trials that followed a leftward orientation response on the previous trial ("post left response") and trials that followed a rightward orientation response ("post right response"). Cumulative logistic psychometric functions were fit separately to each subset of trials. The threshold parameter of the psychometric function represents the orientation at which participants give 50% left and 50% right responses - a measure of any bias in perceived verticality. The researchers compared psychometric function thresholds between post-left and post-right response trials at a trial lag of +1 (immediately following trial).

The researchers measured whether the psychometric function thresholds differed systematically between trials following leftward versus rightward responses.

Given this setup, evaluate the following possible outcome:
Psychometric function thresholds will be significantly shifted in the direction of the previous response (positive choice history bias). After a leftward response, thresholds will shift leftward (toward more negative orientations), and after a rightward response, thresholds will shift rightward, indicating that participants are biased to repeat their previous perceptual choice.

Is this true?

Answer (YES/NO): NO